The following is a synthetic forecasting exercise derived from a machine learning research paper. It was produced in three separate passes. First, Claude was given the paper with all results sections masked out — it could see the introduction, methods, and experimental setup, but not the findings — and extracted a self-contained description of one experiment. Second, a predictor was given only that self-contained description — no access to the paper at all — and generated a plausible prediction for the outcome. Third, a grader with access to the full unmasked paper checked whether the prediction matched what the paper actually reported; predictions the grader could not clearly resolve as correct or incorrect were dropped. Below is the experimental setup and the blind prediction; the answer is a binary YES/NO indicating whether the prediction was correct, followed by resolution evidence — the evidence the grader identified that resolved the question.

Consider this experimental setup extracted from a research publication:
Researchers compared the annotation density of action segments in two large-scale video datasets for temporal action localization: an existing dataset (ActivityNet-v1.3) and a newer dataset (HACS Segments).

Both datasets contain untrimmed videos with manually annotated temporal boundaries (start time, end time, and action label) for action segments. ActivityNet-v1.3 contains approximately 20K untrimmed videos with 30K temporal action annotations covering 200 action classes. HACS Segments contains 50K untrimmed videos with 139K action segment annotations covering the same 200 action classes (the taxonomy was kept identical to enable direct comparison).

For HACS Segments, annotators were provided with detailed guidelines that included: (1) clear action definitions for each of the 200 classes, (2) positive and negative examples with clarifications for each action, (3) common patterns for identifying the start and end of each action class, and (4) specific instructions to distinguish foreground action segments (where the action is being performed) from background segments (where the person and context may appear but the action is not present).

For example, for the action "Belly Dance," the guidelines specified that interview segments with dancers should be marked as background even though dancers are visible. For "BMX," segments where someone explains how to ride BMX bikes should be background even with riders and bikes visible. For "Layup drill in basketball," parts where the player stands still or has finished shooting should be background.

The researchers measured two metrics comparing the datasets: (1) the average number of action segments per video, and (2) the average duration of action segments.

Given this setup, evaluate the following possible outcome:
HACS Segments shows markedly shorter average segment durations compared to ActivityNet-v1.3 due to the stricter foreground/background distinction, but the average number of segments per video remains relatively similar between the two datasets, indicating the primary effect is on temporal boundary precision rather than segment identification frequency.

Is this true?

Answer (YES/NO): NO